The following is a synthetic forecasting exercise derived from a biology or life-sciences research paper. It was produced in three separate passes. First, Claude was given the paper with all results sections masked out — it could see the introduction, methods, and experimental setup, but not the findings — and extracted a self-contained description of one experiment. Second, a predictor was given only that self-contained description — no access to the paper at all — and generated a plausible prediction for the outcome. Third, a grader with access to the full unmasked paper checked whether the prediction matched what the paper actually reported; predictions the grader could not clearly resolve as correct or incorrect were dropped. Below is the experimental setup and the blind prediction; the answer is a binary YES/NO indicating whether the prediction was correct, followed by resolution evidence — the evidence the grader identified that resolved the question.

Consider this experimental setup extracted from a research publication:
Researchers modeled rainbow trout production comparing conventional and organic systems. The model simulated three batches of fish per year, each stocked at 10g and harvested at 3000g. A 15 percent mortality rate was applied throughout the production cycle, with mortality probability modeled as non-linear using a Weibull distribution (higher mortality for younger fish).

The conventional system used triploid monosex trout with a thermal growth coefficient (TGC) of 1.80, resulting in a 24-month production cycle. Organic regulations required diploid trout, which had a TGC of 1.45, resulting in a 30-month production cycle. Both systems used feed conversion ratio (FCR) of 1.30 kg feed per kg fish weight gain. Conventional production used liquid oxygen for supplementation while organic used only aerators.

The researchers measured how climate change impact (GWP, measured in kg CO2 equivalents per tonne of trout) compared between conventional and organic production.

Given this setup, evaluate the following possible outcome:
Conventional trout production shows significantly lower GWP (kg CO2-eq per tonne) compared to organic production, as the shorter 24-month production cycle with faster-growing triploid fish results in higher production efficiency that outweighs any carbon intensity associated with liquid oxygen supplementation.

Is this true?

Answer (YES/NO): NO